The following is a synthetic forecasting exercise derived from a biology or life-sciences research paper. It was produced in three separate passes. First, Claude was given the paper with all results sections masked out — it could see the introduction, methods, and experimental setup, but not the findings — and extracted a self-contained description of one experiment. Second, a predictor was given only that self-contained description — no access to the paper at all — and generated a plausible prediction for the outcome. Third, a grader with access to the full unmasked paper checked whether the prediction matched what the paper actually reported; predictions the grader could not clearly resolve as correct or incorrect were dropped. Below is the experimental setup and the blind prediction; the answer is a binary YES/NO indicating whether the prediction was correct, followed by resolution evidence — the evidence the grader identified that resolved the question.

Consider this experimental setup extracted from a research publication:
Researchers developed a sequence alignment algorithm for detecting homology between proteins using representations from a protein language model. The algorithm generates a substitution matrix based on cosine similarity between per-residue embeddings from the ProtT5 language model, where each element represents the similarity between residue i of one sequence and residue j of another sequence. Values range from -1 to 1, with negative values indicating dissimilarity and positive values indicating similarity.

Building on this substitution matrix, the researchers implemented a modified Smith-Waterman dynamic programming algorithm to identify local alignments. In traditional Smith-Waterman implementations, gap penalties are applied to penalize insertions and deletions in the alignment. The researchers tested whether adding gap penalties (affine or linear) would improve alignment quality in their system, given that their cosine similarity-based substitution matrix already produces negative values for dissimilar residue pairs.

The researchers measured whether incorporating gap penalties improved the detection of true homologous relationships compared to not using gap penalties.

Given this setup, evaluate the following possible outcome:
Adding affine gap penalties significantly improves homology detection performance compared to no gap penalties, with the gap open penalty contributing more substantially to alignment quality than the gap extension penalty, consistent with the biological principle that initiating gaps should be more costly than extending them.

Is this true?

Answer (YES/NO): NO